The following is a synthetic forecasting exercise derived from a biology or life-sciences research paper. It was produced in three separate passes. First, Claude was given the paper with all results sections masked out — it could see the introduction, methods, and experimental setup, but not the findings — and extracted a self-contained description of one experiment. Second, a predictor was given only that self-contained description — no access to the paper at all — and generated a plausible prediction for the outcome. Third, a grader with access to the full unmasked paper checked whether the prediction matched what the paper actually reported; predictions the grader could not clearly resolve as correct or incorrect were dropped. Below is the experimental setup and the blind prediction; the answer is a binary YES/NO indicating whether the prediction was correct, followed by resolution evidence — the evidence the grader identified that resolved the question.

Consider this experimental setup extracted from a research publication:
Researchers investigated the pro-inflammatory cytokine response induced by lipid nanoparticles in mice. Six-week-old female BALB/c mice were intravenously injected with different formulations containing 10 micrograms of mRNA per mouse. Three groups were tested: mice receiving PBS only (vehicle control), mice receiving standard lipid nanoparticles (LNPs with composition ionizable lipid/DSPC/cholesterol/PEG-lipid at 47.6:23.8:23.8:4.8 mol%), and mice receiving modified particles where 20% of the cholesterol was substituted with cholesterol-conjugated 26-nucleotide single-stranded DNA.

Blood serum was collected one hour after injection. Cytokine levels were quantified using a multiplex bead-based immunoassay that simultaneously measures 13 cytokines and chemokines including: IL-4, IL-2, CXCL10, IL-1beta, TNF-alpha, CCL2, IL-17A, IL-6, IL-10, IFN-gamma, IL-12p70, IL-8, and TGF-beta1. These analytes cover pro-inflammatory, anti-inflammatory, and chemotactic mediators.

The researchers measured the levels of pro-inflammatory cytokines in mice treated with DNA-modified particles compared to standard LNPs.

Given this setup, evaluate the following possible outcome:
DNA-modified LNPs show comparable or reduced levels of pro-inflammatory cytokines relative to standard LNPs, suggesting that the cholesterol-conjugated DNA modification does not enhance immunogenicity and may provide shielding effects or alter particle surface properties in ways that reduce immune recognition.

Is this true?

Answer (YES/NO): YES